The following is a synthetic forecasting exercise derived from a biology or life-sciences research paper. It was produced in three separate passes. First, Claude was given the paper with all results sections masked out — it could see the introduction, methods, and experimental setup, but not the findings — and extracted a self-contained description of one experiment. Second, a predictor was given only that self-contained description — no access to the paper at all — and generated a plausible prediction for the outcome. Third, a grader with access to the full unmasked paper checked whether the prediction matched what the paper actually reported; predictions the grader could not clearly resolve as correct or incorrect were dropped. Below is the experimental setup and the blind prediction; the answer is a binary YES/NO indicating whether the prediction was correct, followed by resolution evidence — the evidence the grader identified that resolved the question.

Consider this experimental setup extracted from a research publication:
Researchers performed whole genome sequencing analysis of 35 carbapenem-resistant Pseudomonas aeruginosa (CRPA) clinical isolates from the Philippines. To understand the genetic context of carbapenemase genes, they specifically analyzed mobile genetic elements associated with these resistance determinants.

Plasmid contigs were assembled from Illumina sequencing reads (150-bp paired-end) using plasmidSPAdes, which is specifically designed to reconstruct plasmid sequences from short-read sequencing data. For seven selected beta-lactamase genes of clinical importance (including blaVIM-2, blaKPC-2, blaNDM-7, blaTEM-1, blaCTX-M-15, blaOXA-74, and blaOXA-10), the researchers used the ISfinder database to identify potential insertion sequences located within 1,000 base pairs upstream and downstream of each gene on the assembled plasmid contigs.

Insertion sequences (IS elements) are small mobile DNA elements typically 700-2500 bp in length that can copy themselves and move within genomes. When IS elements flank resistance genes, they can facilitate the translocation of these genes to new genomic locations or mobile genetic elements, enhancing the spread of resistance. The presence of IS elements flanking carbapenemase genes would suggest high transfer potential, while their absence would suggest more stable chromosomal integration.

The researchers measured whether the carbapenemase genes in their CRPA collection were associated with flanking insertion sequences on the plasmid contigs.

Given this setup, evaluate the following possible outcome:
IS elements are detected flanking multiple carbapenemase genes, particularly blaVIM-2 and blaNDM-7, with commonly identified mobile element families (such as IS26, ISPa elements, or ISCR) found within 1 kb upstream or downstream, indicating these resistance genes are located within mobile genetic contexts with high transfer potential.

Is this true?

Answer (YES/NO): NO